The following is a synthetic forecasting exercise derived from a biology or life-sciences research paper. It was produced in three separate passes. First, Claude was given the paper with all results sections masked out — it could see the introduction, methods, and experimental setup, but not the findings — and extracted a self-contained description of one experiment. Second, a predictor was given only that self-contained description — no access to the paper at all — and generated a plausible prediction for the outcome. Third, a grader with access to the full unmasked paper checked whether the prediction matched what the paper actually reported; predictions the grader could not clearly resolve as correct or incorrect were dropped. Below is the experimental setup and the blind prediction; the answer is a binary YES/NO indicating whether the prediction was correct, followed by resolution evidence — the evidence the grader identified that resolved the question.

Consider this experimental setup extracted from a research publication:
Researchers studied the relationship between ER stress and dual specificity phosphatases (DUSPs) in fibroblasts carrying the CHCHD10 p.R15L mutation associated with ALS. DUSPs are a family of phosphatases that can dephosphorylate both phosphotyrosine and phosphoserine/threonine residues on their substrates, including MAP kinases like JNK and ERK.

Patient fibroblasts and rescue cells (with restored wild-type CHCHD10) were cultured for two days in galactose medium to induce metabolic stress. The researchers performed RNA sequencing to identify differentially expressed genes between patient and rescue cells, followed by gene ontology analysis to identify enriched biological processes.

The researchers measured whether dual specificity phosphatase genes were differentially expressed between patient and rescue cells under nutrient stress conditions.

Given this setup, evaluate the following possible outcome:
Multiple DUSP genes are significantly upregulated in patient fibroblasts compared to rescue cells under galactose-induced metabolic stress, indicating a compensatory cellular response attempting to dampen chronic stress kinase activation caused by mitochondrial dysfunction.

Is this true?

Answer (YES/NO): YES